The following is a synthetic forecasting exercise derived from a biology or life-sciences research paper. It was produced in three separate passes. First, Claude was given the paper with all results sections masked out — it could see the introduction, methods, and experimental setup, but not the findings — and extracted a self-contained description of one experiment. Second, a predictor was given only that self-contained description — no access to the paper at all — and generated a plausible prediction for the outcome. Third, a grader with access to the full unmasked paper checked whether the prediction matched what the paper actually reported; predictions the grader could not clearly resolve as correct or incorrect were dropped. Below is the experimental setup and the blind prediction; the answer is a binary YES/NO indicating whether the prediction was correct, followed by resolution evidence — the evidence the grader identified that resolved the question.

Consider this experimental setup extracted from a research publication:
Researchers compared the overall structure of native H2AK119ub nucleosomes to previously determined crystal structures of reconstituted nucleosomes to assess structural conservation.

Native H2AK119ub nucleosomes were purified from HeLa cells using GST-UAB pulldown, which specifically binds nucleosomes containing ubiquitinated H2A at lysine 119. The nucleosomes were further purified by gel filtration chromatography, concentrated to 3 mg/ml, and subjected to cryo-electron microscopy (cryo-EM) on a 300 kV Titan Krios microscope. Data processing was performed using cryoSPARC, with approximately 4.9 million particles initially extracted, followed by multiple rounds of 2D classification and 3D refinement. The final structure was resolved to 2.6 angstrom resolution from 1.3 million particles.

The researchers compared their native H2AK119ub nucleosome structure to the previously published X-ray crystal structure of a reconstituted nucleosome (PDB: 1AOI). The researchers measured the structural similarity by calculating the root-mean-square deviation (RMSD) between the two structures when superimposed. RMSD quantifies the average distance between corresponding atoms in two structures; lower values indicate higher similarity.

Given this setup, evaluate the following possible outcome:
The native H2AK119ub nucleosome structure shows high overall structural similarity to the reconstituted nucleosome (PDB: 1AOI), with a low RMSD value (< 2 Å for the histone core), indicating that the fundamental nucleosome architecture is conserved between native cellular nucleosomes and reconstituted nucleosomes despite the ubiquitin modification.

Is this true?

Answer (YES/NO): YES